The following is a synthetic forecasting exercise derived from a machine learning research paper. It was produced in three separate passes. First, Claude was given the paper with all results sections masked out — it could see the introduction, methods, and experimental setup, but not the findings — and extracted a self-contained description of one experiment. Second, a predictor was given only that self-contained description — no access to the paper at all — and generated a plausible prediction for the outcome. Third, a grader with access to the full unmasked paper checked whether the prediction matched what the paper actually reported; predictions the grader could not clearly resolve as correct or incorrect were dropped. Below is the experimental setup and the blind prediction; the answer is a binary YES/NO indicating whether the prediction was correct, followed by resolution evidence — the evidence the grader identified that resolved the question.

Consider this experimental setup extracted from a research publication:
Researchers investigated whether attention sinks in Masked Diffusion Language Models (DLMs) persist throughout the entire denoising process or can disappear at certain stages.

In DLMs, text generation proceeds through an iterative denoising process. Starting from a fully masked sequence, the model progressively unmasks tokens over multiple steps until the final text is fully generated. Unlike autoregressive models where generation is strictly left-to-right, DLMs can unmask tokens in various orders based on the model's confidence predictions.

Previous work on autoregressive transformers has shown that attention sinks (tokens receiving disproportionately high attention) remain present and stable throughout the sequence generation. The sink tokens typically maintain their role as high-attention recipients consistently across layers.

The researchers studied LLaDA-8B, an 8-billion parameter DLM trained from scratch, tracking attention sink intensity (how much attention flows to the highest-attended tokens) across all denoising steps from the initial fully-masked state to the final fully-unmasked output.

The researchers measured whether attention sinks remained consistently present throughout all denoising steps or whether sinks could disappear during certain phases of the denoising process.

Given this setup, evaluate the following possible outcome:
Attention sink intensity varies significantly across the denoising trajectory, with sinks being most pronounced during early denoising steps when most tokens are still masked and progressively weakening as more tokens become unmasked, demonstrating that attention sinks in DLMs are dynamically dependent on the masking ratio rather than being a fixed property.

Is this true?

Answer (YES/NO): NO